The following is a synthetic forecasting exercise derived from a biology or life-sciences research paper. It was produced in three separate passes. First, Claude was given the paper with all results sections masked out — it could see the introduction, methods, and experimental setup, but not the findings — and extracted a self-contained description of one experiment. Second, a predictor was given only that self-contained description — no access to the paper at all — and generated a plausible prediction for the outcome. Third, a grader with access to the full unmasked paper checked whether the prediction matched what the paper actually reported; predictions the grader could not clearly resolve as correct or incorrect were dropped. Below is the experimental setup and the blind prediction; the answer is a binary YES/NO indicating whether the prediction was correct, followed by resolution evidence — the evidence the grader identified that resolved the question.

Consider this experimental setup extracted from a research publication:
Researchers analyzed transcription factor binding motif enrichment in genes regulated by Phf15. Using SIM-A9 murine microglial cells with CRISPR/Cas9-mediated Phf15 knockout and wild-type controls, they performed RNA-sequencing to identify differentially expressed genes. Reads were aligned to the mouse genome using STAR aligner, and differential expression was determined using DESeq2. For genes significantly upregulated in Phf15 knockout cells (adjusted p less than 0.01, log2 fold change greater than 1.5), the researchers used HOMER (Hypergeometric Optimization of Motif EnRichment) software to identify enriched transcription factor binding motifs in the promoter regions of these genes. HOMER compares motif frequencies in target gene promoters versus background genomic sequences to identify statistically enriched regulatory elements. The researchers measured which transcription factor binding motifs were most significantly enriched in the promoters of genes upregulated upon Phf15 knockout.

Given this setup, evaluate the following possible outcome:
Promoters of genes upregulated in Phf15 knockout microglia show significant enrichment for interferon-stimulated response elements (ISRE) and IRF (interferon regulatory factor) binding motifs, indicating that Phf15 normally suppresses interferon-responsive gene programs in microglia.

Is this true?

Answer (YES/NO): YES